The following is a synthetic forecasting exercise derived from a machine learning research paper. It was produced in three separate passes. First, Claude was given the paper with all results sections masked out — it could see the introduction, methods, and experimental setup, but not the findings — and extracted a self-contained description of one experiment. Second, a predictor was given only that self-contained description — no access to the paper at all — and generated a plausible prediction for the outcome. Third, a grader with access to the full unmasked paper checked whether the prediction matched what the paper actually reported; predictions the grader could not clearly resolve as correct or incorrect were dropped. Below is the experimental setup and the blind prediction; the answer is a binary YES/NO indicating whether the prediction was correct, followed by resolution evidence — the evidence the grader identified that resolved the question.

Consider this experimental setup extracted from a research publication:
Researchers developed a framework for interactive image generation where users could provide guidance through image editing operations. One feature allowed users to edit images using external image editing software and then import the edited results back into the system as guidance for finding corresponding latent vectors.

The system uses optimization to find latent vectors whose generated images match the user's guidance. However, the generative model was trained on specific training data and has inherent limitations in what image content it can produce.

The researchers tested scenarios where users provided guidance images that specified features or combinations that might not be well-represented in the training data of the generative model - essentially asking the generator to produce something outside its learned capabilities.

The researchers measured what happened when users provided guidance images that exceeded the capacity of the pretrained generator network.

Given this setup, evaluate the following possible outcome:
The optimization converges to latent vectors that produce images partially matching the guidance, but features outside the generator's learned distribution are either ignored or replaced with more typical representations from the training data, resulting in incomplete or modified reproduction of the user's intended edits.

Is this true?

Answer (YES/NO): NO